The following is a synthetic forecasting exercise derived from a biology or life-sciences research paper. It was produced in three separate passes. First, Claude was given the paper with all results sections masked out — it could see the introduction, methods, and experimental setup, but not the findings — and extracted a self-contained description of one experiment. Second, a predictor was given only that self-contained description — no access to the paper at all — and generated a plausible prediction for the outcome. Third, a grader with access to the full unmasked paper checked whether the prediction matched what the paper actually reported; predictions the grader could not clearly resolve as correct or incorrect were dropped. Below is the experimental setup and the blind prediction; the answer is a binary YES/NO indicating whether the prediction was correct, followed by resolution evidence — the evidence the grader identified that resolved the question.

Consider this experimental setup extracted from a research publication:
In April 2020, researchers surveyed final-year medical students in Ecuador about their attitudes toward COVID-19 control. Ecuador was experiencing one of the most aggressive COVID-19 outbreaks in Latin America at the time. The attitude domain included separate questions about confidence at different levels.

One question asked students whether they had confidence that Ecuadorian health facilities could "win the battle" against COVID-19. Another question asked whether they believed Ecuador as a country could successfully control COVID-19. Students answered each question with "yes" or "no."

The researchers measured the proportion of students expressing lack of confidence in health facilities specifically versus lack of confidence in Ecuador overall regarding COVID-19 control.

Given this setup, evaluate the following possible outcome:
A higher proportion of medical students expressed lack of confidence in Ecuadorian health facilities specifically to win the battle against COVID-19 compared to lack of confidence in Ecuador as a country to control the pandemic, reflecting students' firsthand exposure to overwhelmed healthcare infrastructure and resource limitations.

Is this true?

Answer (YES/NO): NO